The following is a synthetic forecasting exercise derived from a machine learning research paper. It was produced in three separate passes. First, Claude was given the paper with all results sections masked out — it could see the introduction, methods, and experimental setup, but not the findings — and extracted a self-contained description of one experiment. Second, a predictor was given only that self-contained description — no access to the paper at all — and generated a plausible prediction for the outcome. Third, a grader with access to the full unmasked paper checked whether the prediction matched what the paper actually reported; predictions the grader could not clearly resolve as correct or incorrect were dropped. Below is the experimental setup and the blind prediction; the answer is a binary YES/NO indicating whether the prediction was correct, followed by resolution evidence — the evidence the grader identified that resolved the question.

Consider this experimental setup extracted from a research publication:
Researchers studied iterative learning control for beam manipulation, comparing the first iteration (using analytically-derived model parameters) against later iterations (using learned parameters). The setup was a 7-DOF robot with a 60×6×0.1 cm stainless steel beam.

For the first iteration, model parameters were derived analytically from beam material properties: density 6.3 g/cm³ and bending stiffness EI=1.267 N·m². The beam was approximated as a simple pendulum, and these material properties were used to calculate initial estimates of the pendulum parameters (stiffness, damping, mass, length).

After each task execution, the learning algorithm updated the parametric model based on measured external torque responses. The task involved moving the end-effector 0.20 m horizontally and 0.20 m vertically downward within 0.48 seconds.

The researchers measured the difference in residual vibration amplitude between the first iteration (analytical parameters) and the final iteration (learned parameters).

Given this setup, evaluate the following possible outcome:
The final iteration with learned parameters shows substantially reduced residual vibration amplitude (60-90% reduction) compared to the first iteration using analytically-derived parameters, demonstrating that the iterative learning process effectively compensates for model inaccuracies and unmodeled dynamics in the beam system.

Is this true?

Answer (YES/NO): YES